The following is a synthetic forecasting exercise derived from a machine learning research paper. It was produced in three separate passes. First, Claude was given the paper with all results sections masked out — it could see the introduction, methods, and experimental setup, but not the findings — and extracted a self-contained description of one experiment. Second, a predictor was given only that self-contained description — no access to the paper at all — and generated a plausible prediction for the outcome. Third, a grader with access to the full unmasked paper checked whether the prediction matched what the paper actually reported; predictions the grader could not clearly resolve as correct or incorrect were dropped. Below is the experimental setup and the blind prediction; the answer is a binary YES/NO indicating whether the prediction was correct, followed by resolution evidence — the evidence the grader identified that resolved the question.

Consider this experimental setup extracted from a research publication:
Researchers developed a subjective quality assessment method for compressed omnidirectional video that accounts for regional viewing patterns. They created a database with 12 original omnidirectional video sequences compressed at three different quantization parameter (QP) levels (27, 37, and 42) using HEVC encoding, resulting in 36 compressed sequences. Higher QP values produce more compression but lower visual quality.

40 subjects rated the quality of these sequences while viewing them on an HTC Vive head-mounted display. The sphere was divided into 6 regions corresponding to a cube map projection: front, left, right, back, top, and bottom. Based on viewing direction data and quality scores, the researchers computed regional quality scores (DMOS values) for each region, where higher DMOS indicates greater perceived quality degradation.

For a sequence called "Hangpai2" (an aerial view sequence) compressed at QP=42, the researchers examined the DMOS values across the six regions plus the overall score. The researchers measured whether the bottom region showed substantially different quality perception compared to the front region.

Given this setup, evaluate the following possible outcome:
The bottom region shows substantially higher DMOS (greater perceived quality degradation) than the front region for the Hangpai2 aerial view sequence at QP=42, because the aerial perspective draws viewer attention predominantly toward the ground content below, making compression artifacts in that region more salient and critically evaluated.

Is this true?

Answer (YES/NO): NO